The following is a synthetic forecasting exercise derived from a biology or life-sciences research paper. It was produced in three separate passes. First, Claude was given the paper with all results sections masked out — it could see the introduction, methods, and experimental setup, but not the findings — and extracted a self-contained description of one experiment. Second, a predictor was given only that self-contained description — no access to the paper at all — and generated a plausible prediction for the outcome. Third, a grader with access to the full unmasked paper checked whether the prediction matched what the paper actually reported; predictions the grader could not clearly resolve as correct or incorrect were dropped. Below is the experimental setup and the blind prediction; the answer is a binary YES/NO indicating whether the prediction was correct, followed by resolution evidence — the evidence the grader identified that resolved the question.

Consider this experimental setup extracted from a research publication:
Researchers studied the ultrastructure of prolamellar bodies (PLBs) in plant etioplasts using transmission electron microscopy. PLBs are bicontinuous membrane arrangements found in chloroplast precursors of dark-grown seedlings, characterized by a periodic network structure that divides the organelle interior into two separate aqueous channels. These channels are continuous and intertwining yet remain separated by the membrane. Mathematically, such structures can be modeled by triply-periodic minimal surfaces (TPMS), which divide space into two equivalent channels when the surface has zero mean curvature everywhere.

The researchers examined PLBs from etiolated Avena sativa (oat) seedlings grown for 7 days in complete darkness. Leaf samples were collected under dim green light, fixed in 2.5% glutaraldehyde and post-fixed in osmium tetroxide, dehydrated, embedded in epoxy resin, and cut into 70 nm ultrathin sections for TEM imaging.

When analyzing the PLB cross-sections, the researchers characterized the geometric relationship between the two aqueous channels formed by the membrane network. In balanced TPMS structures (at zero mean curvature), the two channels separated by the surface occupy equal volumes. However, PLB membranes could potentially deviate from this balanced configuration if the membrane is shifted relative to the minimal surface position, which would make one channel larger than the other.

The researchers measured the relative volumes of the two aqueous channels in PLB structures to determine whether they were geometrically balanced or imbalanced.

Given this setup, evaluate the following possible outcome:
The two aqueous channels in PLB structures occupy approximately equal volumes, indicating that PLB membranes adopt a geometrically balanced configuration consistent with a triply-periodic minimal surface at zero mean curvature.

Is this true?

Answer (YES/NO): NO